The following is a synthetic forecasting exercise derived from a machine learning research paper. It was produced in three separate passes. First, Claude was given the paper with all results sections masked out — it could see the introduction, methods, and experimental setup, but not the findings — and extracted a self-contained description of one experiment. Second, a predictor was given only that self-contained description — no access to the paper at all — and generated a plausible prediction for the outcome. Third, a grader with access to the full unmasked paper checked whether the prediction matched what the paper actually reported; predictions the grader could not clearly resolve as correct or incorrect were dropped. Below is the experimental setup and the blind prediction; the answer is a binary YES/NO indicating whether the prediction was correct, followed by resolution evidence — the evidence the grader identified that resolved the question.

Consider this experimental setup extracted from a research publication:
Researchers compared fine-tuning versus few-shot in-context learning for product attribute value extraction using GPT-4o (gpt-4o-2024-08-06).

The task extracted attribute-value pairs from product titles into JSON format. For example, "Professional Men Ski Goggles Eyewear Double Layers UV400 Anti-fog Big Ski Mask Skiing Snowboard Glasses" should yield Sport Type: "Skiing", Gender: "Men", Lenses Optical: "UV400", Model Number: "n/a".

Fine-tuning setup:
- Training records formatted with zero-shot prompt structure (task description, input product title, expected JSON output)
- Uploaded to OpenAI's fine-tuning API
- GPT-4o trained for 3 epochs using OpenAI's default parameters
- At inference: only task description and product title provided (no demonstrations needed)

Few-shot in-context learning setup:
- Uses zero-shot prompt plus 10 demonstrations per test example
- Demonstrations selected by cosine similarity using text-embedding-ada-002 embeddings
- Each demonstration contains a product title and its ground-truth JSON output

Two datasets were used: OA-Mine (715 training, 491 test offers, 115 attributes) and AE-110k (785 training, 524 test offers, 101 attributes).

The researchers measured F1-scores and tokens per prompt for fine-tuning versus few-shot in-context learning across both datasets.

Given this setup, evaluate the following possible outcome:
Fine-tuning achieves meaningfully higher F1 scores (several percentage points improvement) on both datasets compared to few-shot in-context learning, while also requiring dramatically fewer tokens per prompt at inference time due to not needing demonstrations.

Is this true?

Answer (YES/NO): NO